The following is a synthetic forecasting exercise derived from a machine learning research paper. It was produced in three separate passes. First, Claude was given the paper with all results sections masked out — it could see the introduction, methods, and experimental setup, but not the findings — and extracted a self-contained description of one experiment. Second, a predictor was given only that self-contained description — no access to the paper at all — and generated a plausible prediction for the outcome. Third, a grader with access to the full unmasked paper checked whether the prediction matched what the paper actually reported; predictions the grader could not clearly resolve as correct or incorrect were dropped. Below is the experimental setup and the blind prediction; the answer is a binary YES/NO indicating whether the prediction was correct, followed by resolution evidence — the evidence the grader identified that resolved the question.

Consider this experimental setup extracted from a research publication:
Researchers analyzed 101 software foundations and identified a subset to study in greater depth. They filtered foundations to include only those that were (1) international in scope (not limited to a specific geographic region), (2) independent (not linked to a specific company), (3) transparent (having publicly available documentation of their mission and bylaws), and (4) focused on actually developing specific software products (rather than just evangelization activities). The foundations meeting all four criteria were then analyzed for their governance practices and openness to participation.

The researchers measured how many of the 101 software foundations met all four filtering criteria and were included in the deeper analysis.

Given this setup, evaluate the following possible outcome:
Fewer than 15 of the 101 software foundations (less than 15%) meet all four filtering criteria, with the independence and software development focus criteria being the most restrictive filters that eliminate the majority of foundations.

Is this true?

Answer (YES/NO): NO